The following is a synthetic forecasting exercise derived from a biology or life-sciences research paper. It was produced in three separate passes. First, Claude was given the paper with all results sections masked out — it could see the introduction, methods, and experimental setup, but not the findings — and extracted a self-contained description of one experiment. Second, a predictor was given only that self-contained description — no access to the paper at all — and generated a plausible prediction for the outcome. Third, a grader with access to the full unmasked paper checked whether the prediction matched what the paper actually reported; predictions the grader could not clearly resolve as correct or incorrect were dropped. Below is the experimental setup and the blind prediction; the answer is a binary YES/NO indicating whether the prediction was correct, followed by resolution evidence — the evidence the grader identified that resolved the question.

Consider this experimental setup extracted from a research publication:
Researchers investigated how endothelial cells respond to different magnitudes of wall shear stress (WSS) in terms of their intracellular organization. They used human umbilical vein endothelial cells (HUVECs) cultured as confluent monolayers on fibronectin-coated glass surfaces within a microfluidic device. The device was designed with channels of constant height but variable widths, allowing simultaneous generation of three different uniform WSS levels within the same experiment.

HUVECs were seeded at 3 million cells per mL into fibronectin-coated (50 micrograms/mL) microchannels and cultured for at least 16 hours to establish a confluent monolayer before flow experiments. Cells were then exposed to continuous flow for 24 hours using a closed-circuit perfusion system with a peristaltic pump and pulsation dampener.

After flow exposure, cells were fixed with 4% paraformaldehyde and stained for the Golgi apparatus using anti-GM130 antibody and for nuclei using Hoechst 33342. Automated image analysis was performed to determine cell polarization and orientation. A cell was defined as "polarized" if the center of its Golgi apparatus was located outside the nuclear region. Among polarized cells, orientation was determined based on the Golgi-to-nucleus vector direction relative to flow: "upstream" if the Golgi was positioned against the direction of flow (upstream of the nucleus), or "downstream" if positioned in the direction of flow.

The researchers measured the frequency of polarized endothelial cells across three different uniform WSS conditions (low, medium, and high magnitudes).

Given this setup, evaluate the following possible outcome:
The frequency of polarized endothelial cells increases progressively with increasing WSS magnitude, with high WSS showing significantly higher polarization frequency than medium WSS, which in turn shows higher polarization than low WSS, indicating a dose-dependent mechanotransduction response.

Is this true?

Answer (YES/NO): NO